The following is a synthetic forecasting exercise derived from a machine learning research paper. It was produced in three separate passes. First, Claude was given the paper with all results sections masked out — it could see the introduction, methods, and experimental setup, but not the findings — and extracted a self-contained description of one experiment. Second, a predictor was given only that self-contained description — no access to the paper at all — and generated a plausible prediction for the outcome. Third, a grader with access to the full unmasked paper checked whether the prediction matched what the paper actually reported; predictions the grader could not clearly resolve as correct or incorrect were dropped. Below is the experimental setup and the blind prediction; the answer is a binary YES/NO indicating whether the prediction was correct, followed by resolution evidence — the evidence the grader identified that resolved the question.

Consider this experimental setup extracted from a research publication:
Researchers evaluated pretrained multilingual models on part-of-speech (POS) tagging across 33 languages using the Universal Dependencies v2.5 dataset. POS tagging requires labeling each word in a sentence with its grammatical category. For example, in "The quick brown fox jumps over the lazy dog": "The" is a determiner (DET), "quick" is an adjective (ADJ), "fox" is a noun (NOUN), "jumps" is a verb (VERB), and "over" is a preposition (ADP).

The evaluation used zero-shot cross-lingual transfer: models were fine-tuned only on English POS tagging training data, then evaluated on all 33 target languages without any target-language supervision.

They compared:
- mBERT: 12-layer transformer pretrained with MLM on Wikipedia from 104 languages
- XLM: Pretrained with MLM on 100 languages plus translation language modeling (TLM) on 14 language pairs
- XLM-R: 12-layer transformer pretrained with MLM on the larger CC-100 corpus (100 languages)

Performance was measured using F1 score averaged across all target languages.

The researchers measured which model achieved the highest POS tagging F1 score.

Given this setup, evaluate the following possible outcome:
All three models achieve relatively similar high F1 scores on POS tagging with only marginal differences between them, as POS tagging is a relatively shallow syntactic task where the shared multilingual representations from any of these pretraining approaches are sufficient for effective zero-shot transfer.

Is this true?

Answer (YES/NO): NO